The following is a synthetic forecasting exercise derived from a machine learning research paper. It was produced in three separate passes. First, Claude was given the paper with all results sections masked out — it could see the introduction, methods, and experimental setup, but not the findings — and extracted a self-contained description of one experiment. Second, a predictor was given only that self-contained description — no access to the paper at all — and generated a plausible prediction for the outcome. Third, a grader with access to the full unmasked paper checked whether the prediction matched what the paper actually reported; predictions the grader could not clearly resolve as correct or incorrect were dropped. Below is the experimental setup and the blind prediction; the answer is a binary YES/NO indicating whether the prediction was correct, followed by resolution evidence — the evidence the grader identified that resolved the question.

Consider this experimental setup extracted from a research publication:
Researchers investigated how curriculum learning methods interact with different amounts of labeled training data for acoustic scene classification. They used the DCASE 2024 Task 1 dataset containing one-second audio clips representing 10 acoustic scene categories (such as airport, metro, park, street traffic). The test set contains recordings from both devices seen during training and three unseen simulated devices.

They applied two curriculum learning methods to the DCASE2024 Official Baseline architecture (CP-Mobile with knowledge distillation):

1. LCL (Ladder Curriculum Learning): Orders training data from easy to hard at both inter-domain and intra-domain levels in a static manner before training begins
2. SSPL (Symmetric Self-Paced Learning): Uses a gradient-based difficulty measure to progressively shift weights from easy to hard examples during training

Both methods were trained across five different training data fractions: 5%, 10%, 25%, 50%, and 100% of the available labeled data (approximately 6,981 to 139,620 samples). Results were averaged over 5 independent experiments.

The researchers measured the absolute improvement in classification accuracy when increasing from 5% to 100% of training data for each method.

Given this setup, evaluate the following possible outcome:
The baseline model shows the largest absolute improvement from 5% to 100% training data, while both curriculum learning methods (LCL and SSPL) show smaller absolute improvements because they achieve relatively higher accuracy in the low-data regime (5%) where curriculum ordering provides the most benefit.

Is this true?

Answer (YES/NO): YES